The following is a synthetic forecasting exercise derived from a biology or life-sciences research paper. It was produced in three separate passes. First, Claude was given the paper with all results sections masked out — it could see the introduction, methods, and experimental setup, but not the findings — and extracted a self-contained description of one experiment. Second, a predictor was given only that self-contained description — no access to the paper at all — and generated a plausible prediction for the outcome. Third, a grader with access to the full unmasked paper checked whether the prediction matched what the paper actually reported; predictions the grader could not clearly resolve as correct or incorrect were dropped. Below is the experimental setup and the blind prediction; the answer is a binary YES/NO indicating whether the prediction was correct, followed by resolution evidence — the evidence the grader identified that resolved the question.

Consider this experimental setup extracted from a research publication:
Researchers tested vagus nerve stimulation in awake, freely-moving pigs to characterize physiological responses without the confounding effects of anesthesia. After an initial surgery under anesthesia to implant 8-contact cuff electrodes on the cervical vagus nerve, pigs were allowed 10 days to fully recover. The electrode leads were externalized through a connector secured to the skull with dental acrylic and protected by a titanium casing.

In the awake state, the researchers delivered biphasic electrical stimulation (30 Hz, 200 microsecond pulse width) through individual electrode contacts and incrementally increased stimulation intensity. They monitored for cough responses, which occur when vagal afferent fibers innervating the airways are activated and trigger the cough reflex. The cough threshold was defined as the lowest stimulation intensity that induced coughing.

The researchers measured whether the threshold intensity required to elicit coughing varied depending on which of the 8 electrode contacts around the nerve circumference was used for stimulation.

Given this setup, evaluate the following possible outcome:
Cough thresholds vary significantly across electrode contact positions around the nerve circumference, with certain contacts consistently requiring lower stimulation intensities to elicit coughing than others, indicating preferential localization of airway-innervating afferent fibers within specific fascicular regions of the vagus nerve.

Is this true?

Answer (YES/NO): YES